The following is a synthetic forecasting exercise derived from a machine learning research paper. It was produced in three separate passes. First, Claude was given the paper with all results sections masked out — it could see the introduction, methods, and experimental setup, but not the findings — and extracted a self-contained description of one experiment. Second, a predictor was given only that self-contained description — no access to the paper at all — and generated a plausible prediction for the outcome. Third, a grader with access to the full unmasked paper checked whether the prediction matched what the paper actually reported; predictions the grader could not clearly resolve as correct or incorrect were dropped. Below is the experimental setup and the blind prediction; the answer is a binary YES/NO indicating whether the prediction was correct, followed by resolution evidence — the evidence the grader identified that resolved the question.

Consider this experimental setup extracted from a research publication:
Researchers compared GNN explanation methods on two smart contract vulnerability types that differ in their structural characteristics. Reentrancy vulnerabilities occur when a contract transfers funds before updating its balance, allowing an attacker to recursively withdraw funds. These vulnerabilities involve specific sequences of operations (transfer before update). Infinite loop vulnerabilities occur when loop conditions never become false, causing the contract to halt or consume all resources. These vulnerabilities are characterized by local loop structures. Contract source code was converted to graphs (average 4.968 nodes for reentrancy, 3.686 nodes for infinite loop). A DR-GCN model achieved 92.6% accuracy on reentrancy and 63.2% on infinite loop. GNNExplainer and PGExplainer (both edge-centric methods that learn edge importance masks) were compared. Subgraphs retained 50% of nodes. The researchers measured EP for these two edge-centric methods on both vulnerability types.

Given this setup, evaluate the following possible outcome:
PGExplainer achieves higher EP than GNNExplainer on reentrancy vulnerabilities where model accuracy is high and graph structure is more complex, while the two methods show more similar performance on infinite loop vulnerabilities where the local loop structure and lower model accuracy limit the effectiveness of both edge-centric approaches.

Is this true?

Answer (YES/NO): YES